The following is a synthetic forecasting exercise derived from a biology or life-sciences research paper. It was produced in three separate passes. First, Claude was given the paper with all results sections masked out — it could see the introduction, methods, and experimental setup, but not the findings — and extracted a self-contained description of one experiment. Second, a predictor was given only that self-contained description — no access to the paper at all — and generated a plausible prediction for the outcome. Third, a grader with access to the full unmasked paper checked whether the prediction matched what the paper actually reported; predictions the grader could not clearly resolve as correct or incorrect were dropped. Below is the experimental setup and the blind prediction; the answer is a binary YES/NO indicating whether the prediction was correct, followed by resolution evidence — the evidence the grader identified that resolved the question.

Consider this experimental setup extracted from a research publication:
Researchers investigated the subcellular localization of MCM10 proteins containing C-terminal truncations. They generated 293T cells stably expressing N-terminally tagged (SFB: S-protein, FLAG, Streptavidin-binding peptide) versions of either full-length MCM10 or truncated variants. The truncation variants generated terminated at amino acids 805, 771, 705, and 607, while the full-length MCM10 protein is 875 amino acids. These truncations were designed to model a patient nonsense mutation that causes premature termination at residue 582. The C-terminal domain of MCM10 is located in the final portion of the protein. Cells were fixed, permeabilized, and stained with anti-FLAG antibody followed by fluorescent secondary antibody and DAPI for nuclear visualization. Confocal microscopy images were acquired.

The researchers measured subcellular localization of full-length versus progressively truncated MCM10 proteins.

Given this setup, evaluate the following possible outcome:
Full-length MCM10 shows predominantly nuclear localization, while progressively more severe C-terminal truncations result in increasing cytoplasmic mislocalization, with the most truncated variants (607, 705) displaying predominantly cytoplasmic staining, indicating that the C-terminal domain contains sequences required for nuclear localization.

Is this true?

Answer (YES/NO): NO